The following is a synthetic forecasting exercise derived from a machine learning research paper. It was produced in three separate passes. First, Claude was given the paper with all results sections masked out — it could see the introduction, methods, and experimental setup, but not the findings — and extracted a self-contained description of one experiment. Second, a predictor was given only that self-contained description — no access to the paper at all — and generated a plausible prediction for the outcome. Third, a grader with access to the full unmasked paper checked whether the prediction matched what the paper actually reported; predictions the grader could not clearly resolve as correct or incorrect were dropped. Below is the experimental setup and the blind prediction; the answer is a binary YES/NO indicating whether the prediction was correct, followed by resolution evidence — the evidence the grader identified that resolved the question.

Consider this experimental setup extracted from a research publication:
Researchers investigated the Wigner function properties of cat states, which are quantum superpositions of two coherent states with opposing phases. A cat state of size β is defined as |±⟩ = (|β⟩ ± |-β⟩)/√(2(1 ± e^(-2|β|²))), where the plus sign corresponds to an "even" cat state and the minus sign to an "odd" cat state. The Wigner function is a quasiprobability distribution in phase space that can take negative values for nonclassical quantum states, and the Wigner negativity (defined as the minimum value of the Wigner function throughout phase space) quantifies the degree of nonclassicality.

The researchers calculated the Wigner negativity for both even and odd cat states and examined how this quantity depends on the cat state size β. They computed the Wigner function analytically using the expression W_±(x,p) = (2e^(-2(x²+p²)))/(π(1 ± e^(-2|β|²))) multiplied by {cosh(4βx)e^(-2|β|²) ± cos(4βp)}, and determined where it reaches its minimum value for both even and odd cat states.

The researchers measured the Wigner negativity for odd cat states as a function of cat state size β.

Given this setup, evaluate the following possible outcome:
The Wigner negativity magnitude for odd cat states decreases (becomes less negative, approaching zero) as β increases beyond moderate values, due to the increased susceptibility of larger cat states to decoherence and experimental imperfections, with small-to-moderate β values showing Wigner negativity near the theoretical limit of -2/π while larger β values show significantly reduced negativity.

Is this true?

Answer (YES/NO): NO